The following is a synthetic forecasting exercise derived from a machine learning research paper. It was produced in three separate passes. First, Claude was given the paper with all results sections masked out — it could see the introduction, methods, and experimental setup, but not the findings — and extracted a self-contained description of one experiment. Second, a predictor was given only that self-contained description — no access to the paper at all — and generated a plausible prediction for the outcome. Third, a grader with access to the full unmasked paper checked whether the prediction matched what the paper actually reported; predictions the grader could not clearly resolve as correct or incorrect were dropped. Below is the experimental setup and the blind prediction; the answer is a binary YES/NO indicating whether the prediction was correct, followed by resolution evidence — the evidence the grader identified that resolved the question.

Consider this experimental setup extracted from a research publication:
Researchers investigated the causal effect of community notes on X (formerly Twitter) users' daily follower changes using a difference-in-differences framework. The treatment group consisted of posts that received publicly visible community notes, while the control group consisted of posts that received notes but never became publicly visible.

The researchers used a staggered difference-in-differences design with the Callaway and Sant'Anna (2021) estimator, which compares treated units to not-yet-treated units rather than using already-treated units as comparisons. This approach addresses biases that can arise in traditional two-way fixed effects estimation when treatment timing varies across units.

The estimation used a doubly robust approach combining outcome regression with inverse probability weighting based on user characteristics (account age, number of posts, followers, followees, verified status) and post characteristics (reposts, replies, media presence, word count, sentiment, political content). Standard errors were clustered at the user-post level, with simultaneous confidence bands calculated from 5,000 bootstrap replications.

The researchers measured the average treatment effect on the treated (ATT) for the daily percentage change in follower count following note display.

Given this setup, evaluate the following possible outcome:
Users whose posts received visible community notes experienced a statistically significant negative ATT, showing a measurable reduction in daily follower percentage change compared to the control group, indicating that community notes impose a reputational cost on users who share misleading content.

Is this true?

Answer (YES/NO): NO